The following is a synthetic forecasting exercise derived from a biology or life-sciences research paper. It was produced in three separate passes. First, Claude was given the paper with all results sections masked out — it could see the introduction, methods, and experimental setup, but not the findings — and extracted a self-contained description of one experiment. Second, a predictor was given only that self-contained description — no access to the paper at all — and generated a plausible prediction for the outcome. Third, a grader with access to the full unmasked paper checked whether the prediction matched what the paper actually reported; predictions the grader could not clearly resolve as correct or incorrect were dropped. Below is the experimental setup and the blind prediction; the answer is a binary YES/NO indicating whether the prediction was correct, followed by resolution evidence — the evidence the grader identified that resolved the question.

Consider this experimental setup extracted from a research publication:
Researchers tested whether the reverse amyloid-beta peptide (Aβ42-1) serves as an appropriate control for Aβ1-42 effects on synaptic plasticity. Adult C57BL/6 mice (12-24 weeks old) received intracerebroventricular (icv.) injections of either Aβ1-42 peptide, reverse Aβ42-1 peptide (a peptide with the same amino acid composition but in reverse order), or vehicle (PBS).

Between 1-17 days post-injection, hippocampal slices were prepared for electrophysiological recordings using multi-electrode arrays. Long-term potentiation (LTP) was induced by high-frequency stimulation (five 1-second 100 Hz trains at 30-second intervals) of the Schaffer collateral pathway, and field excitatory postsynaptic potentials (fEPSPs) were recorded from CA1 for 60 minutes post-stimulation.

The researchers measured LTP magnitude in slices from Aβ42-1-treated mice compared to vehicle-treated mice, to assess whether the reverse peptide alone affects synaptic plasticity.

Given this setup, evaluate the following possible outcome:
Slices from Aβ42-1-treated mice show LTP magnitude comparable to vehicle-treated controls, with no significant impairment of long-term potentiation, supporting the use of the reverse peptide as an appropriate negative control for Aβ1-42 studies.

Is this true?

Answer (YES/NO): YES